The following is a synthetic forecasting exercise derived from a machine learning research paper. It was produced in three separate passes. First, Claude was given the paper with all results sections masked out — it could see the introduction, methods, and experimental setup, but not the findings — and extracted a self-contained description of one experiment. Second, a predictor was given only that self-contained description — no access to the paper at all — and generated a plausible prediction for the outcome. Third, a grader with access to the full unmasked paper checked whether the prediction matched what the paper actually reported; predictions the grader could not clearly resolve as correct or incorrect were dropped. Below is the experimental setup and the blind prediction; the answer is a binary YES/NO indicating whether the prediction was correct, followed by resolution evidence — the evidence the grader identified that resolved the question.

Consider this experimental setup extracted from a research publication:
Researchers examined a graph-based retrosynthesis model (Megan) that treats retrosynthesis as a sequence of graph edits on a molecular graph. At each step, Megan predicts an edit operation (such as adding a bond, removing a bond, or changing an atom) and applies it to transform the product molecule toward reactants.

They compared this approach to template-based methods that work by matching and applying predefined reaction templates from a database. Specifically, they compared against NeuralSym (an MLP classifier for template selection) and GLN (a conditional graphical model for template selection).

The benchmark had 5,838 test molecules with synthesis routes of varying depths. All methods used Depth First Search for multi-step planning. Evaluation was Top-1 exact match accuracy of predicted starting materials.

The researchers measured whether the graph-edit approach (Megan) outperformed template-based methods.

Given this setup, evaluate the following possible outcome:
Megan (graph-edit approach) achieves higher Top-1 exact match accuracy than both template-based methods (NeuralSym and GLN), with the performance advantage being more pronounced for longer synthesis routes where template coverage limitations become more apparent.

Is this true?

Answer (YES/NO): NO